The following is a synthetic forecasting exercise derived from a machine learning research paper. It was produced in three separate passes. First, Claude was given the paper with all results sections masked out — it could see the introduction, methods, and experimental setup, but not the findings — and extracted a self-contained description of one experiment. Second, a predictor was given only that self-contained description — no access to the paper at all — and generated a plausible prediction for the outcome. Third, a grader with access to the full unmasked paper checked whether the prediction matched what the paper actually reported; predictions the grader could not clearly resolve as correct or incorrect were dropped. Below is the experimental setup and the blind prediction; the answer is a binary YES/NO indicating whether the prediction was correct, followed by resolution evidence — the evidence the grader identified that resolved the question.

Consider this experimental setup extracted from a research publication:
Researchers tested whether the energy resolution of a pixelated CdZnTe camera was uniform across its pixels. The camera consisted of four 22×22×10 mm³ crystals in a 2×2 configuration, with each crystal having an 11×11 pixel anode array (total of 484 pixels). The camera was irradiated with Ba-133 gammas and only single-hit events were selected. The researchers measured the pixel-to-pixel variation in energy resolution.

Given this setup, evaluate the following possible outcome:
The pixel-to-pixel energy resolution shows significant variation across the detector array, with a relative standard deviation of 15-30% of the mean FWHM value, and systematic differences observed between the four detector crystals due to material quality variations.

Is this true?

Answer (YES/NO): NO